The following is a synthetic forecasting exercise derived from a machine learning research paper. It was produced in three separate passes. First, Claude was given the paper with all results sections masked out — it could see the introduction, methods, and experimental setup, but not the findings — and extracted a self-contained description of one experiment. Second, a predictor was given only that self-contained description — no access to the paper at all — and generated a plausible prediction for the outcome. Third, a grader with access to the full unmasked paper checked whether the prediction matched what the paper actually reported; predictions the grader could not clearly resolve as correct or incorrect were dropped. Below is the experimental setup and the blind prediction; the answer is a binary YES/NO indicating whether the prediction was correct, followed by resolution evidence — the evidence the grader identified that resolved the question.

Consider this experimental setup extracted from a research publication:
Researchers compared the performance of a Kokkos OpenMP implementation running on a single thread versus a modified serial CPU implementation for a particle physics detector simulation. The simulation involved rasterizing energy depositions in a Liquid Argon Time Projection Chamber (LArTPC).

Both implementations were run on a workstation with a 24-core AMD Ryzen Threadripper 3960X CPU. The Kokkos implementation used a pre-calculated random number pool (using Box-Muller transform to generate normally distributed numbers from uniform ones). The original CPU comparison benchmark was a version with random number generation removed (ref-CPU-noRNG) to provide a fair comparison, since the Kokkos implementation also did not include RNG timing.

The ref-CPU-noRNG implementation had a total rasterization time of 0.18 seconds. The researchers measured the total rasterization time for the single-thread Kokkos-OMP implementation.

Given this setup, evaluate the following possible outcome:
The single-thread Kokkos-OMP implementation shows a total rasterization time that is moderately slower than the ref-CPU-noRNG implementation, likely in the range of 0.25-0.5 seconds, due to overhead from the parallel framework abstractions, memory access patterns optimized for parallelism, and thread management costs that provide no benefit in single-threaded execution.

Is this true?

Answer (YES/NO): YES